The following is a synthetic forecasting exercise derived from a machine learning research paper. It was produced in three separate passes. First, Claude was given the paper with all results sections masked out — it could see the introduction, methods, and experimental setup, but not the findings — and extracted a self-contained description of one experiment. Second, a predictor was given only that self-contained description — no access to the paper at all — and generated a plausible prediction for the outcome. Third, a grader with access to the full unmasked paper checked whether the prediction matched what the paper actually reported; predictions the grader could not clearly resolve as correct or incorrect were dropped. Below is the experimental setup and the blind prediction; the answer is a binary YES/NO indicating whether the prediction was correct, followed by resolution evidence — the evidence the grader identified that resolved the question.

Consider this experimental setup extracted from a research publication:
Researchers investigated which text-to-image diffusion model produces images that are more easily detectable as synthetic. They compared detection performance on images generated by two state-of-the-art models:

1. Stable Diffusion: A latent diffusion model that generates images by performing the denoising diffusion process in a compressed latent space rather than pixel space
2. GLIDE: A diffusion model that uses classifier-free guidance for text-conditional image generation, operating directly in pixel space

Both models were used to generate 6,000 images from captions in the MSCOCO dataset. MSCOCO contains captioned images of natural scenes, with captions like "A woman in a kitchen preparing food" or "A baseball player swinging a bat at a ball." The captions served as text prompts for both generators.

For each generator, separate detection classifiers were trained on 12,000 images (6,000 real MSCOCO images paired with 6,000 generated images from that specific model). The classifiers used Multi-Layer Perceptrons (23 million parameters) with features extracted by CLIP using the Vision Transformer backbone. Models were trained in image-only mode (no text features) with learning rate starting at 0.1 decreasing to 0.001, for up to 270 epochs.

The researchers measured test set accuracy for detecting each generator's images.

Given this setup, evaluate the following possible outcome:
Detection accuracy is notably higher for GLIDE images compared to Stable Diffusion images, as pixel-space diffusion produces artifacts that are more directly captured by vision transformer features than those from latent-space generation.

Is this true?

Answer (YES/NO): YES